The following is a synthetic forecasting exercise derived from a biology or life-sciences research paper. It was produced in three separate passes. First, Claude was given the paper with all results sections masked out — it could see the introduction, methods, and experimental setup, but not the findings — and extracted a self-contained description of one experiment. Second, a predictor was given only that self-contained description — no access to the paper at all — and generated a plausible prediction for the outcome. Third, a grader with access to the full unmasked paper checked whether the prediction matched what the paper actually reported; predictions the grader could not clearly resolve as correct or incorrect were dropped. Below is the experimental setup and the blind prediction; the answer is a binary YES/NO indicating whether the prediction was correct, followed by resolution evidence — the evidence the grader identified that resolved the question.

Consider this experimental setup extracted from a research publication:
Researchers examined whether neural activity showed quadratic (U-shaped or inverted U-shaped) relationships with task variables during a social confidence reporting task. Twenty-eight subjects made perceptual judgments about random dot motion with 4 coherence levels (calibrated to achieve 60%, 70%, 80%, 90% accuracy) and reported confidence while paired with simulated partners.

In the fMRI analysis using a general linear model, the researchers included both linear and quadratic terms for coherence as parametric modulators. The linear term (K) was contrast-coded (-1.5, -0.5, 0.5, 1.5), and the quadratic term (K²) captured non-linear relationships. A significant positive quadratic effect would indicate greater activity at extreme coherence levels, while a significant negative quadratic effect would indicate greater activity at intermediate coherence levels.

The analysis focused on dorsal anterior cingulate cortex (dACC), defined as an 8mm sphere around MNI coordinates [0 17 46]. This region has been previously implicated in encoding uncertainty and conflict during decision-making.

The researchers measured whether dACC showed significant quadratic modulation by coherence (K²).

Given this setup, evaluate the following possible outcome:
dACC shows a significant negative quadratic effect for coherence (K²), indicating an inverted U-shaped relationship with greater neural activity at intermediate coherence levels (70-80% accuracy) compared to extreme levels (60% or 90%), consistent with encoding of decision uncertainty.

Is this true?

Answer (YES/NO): NO